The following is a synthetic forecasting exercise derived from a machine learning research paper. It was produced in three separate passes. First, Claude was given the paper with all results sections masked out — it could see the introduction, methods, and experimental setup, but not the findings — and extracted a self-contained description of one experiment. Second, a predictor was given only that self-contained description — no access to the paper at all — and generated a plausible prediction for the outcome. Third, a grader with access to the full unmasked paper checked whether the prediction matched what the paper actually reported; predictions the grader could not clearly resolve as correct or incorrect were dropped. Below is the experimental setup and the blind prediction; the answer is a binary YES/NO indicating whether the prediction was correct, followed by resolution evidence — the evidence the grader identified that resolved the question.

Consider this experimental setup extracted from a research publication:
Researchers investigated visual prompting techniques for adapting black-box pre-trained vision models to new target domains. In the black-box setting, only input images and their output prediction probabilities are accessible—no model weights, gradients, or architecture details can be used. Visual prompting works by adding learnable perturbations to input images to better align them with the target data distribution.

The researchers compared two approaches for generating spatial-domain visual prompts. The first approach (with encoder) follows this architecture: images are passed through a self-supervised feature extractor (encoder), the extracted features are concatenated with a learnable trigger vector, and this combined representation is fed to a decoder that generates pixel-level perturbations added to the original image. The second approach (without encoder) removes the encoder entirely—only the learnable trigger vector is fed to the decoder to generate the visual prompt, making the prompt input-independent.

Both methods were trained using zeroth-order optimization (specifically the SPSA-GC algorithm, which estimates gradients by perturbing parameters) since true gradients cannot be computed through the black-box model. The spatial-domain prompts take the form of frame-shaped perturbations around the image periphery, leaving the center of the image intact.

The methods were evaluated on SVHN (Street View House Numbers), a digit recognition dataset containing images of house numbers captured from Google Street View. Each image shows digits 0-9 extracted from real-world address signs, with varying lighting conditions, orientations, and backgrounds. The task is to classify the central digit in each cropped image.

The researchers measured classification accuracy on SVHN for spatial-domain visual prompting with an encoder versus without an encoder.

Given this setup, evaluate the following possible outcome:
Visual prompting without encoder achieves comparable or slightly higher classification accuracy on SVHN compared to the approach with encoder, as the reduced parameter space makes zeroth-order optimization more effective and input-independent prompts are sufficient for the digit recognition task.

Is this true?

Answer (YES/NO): YES